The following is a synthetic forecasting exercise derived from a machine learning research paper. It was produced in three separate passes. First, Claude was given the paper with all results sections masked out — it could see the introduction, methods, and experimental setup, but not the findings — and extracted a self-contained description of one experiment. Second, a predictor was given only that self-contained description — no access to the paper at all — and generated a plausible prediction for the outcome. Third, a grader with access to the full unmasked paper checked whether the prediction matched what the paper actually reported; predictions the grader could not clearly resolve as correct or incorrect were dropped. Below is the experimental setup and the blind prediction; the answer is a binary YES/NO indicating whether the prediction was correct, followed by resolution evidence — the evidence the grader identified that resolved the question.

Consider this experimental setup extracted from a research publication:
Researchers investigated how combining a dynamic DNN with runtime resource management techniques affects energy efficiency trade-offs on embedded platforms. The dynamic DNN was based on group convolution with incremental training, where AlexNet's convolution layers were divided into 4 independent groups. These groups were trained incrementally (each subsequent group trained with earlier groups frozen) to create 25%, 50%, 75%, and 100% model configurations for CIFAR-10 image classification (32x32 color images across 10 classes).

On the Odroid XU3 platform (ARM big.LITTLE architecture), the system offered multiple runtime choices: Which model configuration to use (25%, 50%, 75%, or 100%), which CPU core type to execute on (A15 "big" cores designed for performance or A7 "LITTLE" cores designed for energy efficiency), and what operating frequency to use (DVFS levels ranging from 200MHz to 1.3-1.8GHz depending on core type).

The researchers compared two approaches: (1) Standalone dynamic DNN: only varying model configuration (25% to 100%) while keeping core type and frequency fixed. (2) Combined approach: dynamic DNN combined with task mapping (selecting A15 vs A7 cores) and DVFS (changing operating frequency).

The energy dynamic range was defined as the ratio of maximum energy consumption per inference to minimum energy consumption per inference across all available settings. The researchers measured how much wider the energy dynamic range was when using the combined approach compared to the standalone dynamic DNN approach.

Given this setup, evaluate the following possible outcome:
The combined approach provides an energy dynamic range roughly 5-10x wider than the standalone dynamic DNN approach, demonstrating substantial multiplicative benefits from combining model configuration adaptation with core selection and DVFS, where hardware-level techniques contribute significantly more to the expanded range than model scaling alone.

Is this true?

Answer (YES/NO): NO